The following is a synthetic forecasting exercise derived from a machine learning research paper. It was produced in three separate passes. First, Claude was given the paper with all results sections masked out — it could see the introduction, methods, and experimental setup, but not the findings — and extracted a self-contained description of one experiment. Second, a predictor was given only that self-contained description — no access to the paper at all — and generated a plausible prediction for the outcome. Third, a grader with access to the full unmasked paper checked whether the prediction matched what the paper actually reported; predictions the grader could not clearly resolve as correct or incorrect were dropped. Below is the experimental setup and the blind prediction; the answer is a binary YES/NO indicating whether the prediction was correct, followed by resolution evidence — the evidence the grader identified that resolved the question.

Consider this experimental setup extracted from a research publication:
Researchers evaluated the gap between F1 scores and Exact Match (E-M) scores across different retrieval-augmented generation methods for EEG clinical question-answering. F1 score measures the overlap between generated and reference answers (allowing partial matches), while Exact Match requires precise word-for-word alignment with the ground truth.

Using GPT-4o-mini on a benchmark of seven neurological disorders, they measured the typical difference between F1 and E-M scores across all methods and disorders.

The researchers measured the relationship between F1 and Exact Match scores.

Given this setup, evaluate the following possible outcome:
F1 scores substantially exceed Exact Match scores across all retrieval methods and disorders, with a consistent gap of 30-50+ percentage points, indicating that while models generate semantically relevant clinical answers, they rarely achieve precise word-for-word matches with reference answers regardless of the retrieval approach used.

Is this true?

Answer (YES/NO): NO